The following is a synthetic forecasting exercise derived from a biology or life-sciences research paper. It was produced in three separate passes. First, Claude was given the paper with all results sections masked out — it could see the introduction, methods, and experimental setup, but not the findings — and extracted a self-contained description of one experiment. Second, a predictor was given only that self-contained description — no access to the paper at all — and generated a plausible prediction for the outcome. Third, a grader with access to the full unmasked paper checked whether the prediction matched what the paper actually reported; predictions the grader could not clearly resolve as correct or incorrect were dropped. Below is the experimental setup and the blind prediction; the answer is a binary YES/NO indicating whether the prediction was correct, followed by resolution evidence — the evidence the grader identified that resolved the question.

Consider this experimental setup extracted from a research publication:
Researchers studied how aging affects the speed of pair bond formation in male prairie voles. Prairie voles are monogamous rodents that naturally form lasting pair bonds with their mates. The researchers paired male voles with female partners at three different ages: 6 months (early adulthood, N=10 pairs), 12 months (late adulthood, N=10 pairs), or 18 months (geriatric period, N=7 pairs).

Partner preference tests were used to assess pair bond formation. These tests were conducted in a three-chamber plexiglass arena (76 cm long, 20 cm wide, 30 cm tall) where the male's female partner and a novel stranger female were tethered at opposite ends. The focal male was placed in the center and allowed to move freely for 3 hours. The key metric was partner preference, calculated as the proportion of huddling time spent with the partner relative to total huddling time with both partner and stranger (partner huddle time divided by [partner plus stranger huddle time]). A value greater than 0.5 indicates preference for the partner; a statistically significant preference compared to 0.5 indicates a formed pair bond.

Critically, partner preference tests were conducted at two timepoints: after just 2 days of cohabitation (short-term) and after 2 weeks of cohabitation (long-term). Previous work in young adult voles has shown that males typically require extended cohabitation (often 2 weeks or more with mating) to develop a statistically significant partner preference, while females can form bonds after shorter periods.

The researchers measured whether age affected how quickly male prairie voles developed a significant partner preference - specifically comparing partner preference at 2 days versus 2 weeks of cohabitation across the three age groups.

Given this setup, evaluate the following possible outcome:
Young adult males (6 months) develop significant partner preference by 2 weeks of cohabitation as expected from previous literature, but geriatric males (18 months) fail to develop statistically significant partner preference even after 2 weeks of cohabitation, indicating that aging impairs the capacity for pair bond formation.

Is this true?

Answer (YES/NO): NO